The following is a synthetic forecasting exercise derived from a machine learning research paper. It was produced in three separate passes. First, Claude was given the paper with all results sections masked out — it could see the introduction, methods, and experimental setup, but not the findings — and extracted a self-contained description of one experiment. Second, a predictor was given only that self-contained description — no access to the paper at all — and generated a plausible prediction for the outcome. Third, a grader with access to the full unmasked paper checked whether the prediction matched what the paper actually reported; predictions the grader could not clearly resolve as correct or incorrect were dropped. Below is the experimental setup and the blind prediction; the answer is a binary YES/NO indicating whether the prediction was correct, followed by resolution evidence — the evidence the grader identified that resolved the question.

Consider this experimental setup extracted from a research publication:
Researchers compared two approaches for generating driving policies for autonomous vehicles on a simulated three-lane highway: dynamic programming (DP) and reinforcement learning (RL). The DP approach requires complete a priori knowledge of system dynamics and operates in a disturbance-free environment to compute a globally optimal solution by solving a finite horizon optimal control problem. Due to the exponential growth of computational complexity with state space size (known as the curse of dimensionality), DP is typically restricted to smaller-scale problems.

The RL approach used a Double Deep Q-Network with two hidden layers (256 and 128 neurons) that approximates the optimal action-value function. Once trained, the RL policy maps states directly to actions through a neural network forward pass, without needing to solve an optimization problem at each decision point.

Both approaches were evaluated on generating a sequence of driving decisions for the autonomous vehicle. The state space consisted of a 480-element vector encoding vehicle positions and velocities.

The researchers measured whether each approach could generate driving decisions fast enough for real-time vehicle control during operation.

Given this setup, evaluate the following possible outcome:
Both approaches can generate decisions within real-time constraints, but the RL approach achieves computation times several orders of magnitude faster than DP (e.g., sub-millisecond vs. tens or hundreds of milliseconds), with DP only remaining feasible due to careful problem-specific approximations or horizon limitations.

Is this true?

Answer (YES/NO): NO